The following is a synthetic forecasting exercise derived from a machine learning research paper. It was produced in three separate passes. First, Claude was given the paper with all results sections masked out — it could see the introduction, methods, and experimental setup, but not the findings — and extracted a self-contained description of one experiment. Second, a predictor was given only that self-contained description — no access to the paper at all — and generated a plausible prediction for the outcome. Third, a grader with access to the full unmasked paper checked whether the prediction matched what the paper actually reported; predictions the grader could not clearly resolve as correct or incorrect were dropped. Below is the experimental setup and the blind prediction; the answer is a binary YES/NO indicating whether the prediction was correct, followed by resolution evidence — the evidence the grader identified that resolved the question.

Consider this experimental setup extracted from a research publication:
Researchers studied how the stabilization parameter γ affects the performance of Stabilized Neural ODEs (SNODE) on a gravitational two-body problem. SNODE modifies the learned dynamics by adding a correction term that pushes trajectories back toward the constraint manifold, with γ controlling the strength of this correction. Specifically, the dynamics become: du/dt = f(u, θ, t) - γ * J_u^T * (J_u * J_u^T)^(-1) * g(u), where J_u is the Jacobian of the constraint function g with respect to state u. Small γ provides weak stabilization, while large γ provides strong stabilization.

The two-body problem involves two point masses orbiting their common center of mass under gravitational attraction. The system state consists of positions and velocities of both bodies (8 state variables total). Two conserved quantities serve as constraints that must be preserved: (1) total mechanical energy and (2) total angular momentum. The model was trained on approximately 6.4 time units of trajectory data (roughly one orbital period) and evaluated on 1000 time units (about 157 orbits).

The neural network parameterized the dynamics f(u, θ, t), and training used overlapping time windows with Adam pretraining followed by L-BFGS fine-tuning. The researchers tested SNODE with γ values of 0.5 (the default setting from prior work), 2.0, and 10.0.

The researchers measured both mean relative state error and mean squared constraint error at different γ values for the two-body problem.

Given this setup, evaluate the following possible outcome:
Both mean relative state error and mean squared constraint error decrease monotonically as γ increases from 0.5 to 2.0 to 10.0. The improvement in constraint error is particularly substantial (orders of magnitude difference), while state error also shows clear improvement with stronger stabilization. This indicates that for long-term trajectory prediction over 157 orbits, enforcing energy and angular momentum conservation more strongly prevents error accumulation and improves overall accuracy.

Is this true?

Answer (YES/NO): NO